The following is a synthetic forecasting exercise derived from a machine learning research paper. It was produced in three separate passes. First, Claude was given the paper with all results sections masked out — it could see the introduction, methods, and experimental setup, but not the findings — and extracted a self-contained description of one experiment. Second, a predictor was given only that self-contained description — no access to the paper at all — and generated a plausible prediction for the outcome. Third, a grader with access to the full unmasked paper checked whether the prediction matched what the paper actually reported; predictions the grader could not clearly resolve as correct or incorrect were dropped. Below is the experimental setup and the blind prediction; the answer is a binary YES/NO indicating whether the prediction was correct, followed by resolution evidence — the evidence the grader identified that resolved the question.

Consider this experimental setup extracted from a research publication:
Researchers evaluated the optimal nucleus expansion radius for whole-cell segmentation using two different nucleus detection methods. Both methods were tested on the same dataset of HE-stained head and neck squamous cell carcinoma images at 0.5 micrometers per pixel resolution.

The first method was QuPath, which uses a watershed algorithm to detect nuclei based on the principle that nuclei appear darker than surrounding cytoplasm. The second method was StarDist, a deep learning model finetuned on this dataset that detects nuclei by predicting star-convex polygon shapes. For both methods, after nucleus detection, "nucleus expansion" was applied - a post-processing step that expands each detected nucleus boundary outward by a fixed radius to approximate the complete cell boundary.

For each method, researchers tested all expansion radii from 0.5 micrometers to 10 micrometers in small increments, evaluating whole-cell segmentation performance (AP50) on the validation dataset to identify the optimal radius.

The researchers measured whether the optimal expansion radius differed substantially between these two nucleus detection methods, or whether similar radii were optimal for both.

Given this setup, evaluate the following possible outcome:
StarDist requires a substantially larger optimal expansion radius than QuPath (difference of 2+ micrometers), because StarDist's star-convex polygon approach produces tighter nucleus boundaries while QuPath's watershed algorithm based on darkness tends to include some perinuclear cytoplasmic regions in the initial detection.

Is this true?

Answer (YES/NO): NO